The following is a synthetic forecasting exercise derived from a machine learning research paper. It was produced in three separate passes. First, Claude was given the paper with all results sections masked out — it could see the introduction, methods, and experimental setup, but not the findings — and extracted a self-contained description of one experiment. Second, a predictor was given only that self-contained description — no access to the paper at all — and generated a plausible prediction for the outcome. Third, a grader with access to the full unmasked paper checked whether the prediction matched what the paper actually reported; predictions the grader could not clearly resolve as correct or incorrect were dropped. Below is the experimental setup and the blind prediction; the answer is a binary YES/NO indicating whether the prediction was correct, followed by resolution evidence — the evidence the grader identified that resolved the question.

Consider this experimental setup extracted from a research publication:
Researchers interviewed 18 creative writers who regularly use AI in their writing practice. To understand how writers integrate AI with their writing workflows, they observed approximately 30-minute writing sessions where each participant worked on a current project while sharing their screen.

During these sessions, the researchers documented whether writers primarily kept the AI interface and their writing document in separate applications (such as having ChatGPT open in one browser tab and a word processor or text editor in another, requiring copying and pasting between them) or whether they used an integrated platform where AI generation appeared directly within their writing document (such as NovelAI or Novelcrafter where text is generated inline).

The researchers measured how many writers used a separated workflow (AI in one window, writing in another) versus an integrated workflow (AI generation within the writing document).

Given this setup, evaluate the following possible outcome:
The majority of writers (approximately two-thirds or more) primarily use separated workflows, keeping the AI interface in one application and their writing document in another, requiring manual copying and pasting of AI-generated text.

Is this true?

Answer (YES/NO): NO